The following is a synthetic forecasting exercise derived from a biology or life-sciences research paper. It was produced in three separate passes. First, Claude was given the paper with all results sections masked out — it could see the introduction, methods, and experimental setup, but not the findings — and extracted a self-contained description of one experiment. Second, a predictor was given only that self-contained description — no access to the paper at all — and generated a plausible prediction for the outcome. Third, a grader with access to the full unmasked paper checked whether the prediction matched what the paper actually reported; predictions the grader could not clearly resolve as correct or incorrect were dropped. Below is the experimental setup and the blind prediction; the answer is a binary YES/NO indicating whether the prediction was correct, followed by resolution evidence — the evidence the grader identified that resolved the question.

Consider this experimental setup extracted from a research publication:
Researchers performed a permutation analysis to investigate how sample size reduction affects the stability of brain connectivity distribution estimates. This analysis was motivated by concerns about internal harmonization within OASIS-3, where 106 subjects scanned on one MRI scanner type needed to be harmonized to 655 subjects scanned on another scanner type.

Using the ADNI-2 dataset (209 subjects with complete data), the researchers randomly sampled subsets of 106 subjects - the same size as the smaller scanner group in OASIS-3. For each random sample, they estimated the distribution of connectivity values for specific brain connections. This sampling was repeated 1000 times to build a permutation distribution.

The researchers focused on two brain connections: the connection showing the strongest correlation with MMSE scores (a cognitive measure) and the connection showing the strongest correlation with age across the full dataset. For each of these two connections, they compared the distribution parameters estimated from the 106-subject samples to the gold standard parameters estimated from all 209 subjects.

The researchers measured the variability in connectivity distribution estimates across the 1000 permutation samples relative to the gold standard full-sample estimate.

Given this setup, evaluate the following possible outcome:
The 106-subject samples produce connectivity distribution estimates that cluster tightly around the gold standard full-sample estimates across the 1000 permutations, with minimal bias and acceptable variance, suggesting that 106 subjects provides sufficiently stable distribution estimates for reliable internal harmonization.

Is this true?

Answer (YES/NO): NO